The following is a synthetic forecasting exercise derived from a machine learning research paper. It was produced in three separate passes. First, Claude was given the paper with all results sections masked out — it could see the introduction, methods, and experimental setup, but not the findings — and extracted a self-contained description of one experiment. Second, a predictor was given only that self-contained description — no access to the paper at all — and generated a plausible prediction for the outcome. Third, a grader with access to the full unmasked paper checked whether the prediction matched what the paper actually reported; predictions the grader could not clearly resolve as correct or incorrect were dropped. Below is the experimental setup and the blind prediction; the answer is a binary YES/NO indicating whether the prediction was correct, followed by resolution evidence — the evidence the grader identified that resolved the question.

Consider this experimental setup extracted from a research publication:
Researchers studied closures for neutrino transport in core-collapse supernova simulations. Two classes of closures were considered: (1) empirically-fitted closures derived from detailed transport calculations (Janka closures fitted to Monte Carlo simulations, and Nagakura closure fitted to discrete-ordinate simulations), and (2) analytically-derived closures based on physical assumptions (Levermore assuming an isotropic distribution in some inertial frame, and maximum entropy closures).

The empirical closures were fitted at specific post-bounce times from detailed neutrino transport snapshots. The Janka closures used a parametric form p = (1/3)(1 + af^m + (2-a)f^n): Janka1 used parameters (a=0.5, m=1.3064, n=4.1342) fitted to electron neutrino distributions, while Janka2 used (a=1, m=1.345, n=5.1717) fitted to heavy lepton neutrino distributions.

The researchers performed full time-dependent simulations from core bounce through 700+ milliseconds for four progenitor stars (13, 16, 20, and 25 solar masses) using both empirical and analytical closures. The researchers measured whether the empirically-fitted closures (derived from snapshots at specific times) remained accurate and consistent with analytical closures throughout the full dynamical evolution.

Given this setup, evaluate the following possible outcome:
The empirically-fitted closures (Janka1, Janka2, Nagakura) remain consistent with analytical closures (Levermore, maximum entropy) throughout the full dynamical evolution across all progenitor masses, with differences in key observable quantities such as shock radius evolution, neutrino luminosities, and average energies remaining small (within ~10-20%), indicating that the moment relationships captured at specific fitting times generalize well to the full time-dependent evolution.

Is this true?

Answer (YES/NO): YES